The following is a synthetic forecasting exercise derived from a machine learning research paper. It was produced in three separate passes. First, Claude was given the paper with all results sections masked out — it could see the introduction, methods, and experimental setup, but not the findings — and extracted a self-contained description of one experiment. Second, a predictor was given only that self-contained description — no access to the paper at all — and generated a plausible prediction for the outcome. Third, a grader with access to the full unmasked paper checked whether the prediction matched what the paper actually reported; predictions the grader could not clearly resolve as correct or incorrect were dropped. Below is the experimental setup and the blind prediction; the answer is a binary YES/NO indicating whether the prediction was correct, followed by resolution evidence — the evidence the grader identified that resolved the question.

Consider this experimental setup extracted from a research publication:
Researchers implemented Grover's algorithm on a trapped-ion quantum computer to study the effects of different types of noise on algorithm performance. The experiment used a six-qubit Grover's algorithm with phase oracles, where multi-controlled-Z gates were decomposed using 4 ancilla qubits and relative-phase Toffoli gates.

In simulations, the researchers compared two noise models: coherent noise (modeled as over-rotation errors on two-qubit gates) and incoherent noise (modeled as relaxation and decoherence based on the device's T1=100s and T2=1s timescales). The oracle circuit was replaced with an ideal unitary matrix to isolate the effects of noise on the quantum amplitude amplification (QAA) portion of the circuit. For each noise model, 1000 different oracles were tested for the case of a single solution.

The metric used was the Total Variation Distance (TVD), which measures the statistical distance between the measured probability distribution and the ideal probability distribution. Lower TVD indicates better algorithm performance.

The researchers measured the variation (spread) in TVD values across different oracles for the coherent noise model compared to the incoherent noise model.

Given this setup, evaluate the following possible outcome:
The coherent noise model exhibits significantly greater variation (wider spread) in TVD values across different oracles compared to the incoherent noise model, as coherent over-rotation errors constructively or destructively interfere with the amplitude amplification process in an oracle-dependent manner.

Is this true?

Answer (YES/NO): YES